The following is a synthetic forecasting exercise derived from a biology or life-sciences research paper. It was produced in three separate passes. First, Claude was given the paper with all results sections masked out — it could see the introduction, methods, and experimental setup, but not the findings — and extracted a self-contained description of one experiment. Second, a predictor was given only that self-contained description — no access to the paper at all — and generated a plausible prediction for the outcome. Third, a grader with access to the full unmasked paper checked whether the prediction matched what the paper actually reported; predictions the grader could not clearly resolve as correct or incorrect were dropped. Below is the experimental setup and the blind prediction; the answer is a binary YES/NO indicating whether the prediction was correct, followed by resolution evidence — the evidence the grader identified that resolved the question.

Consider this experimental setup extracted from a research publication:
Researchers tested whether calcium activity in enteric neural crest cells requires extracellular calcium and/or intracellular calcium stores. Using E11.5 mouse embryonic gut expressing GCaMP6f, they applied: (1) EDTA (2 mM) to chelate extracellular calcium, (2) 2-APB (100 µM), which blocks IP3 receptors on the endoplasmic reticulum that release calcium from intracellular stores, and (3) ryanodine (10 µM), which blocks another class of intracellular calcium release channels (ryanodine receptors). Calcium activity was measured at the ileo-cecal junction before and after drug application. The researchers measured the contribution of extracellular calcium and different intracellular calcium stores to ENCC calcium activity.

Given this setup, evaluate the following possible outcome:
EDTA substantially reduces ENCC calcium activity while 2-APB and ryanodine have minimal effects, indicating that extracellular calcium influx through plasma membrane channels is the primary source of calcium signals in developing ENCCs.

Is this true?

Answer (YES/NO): NO